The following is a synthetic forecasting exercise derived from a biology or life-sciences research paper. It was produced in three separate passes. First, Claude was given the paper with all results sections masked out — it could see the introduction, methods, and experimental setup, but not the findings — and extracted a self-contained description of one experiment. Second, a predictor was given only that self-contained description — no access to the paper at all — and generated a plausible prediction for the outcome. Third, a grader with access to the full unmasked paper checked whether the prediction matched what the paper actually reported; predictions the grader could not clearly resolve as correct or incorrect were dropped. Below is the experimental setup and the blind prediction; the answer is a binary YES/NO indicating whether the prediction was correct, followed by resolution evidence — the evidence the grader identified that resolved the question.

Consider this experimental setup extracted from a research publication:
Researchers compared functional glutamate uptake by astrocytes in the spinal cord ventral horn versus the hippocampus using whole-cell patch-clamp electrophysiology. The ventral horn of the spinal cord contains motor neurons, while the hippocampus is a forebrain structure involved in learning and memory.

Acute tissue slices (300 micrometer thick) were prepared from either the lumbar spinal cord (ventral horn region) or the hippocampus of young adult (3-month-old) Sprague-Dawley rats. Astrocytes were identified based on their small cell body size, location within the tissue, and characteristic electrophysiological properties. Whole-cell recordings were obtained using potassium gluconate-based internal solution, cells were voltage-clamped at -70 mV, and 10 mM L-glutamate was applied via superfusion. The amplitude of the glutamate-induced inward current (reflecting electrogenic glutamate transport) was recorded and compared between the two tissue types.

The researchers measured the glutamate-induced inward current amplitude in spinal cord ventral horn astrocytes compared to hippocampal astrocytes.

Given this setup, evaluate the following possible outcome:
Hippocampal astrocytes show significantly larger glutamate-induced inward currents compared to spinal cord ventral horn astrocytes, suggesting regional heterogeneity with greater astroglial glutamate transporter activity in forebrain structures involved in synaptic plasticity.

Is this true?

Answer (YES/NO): YES